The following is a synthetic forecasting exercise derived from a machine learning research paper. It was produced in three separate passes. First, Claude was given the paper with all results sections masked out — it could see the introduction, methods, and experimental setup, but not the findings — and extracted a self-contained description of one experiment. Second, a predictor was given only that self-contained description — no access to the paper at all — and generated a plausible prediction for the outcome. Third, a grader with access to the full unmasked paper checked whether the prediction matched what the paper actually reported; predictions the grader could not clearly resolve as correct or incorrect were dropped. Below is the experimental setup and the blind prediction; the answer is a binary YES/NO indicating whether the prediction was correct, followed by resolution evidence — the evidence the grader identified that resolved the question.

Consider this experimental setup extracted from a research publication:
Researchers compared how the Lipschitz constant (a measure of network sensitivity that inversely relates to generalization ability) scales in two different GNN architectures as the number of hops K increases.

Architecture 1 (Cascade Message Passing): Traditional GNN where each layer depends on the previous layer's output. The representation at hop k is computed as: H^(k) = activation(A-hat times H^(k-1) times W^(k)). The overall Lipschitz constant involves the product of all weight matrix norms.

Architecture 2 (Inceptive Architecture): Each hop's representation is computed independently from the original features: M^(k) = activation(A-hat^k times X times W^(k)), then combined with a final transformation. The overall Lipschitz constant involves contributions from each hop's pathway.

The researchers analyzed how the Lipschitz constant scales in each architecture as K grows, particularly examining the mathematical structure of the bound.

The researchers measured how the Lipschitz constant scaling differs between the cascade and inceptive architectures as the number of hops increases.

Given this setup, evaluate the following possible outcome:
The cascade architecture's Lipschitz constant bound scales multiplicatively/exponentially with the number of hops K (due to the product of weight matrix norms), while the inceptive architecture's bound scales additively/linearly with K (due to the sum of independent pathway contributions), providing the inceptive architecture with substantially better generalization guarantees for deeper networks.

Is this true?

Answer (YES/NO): YES